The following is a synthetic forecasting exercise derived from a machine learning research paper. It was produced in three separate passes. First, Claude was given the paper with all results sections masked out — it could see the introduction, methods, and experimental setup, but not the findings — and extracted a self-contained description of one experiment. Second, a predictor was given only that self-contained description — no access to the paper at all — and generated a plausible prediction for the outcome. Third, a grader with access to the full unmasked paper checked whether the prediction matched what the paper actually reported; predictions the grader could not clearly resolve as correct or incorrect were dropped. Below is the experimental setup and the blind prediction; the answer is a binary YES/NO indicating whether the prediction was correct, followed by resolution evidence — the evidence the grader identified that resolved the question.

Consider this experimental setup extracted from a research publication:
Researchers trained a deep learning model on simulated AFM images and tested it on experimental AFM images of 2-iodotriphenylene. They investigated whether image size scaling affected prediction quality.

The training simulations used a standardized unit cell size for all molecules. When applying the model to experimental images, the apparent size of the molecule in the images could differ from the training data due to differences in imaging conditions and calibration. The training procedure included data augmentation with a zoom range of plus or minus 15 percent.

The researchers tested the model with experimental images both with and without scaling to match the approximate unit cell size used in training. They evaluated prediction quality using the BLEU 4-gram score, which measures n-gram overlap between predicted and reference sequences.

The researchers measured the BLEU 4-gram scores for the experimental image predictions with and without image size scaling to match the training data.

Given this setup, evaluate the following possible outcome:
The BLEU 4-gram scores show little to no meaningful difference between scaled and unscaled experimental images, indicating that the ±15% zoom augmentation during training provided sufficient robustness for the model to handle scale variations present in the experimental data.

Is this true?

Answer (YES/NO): NO